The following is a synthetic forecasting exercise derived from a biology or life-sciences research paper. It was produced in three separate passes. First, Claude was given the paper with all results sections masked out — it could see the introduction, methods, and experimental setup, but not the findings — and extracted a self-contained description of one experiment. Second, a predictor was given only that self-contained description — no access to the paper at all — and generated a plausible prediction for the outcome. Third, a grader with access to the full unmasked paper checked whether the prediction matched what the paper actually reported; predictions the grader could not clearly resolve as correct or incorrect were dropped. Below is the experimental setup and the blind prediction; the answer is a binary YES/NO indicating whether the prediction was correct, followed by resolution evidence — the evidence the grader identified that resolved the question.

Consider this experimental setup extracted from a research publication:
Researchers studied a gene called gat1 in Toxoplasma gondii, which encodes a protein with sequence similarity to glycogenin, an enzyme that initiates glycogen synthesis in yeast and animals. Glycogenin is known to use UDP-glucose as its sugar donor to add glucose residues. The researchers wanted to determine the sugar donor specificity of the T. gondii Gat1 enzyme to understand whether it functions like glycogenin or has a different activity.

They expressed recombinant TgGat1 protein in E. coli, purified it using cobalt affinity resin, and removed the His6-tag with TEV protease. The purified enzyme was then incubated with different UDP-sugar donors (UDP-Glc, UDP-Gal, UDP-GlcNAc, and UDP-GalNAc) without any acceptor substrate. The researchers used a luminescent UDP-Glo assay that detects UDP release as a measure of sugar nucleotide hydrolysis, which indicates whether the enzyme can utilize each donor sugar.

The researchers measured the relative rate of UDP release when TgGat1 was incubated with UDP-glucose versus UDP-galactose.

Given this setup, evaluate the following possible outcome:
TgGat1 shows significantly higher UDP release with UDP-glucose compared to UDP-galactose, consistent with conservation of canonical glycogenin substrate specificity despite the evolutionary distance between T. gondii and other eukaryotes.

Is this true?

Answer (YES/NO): NO